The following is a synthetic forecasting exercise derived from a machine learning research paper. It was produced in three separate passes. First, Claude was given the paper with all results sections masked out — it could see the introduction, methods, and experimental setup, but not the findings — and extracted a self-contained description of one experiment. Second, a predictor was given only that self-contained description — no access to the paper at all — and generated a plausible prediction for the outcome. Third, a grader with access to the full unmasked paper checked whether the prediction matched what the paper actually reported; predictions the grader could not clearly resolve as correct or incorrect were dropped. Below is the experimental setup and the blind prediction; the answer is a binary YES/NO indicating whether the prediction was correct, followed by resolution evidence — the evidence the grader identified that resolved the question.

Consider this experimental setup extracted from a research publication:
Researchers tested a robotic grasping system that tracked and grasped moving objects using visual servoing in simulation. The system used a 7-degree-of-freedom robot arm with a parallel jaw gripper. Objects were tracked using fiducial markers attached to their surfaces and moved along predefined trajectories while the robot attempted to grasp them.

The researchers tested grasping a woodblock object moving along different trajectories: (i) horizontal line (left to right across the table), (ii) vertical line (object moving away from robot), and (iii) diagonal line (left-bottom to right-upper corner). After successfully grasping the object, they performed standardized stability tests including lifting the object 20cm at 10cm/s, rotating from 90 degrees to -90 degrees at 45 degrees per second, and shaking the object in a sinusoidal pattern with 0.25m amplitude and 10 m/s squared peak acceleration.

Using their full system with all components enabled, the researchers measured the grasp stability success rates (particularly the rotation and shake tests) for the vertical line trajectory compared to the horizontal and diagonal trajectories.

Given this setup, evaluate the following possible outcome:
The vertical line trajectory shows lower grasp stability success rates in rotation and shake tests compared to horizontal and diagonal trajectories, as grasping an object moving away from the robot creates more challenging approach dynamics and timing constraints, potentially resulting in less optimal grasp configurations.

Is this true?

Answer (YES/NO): YES